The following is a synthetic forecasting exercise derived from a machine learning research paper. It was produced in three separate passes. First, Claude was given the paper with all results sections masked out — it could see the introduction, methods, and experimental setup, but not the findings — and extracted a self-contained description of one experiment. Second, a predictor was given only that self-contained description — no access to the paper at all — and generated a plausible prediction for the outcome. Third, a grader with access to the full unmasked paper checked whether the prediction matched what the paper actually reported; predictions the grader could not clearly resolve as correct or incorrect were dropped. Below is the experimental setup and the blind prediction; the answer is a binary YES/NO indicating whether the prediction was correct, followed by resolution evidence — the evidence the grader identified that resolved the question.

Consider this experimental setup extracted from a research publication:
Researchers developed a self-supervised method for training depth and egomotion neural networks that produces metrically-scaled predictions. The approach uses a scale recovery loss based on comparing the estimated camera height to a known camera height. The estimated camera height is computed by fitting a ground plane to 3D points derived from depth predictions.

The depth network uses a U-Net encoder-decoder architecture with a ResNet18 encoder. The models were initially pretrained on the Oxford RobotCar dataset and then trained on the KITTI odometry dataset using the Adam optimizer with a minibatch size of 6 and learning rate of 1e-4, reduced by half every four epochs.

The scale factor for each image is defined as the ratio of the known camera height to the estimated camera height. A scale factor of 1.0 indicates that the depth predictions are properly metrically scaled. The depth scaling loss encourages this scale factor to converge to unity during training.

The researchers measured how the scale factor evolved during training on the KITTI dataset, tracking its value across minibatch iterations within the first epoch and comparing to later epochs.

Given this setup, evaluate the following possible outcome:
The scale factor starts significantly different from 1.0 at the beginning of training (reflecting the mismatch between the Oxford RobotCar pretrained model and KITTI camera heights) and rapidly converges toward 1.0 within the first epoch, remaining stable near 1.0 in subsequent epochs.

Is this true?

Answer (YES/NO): YES